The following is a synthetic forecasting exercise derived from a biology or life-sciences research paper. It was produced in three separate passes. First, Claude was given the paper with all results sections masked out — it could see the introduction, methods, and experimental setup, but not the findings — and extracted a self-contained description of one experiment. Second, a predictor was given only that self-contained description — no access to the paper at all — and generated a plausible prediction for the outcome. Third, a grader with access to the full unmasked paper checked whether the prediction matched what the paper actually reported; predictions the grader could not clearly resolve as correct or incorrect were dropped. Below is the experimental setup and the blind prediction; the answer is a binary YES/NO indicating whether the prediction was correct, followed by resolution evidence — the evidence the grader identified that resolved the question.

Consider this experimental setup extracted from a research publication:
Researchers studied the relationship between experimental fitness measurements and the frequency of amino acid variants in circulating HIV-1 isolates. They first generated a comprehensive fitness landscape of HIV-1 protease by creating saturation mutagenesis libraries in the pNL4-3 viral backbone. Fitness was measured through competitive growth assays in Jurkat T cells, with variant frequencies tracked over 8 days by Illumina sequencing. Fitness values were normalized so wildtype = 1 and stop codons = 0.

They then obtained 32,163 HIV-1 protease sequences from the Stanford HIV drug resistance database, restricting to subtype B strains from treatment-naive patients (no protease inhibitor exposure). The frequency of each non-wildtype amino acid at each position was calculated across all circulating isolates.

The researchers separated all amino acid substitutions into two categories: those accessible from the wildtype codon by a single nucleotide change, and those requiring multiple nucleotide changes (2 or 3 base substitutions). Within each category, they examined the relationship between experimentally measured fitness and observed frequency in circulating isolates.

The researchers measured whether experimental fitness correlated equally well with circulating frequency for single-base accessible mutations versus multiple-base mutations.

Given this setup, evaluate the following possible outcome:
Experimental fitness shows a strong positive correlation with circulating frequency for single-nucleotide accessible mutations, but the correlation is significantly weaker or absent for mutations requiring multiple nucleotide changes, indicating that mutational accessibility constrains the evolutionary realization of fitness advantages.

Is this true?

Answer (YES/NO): YES